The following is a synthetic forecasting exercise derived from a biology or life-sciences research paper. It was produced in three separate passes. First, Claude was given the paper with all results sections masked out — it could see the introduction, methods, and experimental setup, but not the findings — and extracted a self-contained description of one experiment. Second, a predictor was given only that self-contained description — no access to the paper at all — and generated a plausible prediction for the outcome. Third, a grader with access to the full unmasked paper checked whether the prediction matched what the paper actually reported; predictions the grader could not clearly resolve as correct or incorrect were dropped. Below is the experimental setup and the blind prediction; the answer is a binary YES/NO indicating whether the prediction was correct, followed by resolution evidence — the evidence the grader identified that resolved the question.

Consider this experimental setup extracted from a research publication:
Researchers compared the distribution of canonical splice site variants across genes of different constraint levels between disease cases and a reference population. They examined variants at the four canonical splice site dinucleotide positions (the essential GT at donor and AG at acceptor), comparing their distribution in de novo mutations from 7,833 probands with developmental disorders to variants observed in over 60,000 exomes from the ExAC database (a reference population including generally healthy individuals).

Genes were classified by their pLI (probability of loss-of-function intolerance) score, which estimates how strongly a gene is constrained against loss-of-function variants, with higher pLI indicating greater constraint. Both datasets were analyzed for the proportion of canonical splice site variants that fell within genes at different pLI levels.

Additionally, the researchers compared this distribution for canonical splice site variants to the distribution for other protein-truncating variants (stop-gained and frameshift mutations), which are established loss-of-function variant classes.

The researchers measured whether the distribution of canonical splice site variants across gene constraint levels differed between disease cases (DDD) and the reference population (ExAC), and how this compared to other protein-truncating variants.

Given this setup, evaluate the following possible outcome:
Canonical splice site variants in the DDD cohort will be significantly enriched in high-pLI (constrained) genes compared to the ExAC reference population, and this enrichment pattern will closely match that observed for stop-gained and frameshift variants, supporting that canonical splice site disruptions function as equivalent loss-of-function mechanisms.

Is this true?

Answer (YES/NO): NO